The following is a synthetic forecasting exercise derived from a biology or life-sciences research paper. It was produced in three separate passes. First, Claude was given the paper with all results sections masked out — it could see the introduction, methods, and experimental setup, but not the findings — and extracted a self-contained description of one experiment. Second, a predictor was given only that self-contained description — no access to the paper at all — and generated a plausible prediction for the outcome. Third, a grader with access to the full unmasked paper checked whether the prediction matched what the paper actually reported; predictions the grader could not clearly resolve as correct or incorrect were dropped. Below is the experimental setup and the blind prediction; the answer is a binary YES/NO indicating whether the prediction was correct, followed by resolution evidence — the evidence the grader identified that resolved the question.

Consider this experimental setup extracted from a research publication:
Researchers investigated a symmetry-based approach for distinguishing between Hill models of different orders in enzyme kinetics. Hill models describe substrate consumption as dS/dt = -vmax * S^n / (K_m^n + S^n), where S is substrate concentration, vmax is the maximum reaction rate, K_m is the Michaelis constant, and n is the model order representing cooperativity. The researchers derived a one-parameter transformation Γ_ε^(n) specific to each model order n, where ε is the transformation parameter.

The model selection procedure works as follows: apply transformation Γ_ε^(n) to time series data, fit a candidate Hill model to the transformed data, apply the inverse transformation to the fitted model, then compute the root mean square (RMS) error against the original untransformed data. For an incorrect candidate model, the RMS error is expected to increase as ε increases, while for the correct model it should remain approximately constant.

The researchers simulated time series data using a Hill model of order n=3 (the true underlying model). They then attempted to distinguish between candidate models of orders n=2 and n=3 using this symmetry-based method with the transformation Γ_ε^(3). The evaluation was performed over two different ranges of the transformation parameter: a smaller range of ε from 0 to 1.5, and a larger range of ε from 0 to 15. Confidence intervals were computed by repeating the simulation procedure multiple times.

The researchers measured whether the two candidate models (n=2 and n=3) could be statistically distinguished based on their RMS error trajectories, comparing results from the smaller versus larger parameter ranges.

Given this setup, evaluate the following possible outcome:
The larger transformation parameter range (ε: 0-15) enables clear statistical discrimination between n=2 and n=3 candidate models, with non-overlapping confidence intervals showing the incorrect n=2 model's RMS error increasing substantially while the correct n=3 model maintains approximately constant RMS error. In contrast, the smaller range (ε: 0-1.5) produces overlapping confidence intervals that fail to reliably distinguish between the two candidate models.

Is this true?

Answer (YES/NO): YES